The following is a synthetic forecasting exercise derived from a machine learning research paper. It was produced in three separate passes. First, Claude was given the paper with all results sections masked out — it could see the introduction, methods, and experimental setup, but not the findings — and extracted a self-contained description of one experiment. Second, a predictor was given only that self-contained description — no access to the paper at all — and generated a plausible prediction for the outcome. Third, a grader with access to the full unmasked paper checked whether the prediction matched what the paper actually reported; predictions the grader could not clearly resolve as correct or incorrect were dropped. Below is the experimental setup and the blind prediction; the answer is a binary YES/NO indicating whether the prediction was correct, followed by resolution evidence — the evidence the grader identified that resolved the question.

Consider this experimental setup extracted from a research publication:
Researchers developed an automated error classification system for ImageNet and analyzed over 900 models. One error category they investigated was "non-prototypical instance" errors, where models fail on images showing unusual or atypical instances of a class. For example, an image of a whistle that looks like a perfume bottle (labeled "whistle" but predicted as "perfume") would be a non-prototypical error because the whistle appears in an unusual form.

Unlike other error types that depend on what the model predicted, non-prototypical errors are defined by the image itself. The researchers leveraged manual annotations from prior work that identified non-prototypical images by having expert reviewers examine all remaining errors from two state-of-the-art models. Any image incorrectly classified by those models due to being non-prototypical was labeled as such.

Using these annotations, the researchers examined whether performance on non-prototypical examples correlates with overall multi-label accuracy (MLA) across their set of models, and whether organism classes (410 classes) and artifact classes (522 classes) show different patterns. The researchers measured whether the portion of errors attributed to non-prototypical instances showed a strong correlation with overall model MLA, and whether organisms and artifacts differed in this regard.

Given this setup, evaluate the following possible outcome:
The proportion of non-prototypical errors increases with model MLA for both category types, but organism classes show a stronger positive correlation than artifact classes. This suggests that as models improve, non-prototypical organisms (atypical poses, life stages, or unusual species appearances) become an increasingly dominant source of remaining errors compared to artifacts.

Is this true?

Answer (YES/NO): NO